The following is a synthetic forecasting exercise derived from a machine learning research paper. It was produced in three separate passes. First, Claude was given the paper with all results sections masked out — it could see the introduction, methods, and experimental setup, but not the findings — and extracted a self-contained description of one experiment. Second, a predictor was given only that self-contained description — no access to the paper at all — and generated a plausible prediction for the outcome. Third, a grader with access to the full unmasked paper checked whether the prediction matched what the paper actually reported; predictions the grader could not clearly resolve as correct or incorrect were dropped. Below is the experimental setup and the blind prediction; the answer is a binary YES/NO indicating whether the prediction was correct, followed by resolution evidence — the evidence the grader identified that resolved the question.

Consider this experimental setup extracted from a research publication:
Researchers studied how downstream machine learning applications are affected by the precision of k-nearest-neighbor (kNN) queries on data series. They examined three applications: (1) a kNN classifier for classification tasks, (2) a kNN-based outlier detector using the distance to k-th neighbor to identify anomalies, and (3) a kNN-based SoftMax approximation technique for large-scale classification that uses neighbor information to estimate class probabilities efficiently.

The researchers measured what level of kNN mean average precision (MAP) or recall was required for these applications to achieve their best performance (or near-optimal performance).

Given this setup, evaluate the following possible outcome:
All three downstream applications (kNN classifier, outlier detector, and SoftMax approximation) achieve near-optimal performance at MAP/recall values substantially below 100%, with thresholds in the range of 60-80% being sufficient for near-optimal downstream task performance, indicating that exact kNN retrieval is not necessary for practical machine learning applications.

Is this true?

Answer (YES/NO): NO